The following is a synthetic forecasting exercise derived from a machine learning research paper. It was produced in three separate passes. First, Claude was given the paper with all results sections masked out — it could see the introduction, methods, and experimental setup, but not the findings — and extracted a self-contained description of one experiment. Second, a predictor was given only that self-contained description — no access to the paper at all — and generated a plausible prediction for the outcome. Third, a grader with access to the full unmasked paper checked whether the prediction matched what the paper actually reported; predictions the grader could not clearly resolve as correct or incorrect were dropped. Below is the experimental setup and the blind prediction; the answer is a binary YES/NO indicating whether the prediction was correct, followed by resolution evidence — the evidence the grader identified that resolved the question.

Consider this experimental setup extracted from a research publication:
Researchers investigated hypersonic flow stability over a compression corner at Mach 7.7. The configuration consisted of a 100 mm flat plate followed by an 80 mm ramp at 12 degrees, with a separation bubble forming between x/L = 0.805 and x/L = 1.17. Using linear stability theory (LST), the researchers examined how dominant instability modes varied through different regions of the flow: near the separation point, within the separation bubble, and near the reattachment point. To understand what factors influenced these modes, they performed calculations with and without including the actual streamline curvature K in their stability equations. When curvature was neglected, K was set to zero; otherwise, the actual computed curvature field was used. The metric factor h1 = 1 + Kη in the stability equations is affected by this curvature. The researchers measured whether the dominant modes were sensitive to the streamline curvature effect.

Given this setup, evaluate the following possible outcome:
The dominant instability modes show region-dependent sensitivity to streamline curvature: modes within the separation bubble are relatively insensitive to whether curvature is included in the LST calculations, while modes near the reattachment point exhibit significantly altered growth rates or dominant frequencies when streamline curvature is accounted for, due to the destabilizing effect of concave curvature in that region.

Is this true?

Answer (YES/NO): NO